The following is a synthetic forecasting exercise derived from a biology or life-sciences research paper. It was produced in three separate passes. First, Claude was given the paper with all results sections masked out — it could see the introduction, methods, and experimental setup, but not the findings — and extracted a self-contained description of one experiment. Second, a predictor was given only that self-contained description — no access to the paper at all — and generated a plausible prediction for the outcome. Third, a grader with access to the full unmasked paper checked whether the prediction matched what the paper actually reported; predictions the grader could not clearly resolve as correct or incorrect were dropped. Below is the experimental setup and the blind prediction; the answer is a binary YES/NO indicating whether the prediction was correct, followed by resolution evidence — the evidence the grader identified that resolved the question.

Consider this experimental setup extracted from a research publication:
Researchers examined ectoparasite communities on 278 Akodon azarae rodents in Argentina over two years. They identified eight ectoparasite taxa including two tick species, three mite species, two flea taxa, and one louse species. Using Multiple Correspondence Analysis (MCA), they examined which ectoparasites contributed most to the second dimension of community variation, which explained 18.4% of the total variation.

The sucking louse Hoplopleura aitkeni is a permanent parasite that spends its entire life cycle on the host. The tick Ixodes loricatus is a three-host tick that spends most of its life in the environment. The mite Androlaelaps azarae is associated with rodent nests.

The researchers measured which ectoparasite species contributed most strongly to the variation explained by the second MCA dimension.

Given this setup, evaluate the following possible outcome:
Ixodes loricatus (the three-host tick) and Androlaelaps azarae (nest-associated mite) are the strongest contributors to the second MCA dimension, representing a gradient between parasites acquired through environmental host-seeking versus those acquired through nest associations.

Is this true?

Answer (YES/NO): NO